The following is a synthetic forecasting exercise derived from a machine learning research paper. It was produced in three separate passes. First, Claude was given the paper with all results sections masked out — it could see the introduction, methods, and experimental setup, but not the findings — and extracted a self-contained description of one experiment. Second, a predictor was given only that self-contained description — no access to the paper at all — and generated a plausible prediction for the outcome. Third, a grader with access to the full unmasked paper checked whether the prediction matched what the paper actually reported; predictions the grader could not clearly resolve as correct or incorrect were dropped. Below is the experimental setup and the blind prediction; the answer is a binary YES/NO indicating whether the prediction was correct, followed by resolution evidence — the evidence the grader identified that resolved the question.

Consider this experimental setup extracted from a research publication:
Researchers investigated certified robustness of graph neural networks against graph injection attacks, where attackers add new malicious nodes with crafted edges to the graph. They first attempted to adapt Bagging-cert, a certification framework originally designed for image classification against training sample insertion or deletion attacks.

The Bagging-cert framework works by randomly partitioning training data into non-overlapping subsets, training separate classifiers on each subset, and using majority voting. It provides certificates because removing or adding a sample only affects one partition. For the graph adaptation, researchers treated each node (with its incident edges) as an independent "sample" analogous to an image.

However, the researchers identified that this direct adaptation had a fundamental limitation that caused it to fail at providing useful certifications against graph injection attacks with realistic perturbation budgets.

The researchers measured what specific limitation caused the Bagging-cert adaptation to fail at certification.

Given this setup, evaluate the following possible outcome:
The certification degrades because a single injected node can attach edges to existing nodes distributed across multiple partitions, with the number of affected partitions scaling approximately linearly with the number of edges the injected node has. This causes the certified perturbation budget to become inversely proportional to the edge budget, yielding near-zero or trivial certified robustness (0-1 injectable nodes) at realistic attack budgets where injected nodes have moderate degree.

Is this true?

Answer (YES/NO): NO